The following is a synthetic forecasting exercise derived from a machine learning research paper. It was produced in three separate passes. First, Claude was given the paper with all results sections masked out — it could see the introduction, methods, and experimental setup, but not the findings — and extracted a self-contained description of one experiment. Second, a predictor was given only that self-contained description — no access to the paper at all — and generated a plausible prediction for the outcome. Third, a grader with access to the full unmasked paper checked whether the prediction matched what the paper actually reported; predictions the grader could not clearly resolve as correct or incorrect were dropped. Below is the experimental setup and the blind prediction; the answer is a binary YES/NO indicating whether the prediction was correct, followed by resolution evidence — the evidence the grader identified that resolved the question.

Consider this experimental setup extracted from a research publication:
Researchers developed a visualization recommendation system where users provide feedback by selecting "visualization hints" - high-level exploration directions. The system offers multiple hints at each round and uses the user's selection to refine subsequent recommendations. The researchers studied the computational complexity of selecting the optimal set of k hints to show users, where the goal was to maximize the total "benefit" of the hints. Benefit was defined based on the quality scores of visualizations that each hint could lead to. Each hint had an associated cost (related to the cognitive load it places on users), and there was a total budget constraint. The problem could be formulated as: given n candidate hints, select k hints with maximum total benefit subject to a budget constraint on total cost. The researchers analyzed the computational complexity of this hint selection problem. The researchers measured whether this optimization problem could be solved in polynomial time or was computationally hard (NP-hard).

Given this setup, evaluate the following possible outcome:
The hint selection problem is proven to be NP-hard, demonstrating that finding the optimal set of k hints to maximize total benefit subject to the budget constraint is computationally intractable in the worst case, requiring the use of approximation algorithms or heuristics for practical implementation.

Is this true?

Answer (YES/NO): YES